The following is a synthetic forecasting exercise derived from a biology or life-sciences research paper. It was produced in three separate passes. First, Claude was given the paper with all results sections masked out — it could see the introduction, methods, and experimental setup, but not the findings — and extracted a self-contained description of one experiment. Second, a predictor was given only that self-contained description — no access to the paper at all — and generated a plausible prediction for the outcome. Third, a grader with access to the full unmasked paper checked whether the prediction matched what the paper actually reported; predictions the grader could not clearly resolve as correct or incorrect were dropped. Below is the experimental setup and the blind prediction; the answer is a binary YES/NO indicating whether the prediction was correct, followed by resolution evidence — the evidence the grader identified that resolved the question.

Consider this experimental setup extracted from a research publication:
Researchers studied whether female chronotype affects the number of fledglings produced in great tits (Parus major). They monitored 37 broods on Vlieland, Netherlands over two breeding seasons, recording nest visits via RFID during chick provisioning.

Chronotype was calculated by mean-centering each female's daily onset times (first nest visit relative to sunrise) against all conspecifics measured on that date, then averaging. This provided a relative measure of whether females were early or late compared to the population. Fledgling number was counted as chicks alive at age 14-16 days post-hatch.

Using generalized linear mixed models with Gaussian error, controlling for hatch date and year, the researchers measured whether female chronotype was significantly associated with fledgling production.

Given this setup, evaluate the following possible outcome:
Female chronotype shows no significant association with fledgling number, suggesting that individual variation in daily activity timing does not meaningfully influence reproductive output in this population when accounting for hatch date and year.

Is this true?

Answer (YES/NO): YES